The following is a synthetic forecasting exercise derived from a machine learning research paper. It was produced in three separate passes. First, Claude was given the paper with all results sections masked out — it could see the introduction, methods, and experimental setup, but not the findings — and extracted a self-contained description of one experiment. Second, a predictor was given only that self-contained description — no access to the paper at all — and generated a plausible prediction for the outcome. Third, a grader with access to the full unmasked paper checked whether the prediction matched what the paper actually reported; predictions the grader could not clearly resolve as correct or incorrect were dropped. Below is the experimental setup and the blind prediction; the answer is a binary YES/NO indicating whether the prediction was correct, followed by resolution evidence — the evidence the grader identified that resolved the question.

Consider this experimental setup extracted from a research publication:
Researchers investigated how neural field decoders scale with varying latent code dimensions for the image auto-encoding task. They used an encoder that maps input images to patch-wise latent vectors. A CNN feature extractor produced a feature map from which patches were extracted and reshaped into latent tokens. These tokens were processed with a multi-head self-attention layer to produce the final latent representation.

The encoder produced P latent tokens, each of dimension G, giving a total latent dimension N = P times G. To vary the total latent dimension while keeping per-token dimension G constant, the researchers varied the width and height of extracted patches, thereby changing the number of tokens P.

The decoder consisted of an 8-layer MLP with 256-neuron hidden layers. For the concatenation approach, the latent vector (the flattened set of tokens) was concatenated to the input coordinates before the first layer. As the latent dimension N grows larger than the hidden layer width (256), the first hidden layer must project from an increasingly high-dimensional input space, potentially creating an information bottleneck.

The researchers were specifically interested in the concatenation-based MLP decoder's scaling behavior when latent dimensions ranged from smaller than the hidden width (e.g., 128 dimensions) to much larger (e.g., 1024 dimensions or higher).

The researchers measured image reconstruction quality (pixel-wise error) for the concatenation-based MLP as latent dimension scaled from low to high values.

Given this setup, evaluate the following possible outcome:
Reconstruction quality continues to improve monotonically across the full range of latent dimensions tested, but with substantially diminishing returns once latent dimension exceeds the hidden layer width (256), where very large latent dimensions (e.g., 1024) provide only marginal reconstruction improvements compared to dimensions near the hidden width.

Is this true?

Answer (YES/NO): NO